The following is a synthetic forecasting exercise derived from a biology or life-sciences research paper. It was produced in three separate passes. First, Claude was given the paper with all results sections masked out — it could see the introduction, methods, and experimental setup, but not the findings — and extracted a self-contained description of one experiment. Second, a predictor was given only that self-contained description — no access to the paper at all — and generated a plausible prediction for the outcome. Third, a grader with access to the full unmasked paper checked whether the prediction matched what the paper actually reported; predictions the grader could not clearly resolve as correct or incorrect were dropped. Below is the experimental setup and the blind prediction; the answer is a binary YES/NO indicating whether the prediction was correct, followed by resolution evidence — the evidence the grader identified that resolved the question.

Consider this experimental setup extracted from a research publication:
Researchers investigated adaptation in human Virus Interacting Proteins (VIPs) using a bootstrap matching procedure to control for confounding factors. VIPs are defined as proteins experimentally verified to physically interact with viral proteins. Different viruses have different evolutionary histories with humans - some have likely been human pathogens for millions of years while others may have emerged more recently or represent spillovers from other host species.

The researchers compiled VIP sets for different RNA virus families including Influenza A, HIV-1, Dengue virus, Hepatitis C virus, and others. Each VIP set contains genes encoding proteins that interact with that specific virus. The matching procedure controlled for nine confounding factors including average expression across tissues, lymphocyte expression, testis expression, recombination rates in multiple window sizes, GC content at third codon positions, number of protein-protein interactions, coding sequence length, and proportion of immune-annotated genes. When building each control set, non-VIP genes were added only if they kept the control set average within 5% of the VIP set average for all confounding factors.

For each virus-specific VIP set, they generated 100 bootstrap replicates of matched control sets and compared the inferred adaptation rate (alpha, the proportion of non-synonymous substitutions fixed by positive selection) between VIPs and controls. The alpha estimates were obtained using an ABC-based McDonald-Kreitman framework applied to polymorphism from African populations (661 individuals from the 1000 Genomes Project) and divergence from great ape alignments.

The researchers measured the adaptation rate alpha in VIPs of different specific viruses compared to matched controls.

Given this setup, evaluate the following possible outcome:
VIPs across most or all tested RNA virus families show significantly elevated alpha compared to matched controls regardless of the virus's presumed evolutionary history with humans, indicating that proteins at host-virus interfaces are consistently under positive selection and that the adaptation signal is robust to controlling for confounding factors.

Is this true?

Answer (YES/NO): NO